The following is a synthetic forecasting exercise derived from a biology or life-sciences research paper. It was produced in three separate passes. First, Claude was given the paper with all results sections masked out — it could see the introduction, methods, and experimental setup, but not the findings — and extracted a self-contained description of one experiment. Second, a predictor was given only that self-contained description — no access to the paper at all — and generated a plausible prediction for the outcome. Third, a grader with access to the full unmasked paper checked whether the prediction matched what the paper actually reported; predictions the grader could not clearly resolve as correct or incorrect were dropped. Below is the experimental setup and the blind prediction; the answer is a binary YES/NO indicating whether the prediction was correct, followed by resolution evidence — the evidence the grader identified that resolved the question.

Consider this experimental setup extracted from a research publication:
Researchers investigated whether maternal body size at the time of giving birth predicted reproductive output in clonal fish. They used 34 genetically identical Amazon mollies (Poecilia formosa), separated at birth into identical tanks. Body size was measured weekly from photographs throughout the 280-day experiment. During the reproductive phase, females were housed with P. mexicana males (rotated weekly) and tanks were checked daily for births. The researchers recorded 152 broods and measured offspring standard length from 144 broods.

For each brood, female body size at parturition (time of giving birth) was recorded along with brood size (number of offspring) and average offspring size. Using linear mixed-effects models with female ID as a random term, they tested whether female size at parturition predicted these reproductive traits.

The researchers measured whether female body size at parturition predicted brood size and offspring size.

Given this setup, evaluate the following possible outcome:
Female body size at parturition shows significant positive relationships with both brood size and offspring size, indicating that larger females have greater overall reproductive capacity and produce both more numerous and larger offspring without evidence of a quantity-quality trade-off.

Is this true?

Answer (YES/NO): YES